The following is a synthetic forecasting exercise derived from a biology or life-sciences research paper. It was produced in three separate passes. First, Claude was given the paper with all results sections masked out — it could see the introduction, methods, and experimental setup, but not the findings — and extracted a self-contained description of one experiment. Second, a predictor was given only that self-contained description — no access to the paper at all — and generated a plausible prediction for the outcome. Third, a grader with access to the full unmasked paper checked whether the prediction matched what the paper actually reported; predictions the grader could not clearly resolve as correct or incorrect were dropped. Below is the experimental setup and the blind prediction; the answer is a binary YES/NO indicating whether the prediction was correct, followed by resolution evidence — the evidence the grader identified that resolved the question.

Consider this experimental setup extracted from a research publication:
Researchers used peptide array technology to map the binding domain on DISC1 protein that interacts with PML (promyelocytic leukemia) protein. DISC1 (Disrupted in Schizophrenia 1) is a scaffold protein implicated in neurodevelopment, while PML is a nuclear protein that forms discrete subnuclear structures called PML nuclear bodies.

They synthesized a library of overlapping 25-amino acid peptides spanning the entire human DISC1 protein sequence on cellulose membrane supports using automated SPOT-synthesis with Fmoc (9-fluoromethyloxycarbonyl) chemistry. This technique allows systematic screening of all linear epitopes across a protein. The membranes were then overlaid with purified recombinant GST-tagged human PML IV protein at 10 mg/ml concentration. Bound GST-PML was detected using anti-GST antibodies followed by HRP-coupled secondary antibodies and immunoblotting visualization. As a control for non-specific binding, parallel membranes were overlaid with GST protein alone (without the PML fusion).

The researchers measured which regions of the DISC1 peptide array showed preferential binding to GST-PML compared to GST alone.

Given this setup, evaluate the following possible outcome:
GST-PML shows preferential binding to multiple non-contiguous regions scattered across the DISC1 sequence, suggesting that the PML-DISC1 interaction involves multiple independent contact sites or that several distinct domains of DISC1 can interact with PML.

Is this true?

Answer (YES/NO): NO